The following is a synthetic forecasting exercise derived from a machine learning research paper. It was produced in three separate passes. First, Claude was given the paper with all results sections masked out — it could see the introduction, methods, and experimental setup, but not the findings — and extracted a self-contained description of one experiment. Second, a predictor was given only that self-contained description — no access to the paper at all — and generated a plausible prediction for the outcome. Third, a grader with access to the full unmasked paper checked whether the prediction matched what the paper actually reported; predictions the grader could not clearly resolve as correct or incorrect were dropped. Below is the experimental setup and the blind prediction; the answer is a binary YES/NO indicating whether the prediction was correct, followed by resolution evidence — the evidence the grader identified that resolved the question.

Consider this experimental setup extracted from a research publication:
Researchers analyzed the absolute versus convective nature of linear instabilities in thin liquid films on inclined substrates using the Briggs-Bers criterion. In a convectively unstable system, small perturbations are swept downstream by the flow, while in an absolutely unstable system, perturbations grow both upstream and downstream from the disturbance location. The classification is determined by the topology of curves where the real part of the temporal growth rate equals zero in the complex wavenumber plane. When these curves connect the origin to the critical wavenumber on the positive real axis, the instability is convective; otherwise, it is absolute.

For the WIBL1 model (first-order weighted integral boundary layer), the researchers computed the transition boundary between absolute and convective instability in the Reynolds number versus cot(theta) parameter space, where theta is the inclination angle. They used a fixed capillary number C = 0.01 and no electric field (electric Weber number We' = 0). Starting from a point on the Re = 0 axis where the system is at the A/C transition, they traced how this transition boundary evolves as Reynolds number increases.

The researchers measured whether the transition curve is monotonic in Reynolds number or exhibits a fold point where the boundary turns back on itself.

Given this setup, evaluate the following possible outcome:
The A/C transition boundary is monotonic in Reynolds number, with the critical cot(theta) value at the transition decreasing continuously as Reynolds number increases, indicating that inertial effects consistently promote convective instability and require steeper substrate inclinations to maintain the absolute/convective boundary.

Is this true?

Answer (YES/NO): NO